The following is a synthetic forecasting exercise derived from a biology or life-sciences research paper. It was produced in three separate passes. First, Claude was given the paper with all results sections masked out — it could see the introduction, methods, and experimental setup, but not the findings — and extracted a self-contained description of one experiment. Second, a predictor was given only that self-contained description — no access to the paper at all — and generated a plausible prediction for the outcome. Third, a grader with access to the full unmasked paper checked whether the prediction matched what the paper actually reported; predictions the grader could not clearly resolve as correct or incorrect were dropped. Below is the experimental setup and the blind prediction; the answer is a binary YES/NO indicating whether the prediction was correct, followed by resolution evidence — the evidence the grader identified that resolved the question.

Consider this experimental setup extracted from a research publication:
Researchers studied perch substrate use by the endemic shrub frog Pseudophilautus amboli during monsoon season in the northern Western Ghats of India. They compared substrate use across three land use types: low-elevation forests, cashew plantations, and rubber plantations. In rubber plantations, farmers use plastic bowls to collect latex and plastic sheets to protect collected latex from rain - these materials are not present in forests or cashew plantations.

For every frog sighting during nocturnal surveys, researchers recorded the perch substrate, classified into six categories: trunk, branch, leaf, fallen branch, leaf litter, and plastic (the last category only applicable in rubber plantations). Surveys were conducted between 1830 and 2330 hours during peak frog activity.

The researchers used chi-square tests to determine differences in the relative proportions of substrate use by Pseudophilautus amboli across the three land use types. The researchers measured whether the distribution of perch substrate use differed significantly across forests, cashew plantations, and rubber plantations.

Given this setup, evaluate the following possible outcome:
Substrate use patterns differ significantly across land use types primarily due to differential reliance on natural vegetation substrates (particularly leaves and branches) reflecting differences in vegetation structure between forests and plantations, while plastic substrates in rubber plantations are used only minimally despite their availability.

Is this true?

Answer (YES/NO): NO